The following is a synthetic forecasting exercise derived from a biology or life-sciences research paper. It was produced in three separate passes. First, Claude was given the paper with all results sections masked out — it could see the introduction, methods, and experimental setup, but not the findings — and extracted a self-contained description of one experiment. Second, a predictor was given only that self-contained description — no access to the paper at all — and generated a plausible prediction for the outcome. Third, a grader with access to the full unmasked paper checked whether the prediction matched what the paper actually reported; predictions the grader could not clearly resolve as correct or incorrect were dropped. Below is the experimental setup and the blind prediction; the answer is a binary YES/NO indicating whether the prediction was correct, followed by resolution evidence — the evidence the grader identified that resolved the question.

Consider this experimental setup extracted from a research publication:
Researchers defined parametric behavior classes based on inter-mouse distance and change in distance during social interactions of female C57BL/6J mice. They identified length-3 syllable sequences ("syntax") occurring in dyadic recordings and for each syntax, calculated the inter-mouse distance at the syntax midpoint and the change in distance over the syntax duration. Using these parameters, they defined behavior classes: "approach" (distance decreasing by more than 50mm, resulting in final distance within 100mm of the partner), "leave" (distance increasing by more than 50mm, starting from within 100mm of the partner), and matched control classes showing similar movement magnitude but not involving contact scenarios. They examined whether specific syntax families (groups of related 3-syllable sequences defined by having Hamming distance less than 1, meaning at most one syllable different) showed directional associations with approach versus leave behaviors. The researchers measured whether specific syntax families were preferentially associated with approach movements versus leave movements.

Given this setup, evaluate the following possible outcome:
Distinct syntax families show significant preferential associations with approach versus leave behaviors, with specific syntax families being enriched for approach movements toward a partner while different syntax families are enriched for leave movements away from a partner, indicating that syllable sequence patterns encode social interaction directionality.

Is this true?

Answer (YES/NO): NO